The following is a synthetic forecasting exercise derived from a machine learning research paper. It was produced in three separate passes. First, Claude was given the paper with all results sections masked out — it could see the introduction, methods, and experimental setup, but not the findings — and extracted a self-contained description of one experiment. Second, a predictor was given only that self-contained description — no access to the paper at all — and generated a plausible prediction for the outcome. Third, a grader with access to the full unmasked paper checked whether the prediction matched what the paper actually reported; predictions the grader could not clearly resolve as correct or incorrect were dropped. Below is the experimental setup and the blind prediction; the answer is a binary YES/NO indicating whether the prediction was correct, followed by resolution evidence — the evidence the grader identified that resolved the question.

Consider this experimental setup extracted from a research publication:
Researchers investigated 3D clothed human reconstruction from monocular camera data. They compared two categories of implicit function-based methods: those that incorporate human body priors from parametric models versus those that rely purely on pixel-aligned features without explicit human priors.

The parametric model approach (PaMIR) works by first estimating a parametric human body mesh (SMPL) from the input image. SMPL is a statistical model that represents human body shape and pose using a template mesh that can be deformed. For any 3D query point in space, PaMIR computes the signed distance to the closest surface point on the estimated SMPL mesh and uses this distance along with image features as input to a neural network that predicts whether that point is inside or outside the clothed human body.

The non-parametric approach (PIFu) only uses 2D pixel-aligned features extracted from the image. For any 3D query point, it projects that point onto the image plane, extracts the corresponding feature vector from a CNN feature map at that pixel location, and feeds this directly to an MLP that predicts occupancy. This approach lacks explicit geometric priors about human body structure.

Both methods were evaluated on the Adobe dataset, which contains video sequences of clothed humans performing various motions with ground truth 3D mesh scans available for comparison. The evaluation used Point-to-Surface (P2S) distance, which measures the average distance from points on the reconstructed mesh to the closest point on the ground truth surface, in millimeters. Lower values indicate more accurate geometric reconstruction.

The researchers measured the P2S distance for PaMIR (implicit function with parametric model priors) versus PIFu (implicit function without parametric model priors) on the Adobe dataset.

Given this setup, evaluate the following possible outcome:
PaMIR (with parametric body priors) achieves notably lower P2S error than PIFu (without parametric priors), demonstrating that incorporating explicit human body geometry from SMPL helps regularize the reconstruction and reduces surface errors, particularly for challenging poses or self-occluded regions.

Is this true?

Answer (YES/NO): YES